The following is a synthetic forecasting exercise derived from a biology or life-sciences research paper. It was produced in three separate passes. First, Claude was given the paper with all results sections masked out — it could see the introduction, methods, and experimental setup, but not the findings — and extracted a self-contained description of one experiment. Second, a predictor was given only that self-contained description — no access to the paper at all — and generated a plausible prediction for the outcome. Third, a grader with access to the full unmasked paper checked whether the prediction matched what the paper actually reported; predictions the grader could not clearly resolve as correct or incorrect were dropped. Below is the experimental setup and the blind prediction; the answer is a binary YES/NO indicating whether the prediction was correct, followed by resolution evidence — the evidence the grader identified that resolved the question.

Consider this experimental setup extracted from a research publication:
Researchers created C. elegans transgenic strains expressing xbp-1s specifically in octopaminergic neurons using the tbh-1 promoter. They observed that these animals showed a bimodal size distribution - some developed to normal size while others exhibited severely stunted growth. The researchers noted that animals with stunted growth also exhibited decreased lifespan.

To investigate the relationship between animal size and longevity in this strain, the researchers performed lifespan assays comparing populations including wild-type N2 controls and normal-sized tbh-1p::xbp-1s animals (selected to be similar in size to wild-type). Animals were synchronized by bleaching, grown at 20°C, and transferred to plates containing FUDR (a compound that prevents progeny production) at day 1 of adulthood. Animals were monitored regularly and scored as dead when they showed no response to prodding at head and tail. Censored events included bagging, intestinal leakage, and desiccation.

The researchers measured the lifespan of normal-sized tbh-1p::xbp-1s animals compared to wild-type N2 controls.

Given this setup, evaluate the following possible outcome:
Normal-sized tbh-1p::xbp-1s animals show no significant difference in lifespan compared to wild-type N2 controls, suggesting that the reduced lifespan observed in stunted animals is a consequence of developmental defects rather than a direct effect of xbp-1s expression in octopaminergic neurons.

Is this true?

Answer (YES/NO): NO